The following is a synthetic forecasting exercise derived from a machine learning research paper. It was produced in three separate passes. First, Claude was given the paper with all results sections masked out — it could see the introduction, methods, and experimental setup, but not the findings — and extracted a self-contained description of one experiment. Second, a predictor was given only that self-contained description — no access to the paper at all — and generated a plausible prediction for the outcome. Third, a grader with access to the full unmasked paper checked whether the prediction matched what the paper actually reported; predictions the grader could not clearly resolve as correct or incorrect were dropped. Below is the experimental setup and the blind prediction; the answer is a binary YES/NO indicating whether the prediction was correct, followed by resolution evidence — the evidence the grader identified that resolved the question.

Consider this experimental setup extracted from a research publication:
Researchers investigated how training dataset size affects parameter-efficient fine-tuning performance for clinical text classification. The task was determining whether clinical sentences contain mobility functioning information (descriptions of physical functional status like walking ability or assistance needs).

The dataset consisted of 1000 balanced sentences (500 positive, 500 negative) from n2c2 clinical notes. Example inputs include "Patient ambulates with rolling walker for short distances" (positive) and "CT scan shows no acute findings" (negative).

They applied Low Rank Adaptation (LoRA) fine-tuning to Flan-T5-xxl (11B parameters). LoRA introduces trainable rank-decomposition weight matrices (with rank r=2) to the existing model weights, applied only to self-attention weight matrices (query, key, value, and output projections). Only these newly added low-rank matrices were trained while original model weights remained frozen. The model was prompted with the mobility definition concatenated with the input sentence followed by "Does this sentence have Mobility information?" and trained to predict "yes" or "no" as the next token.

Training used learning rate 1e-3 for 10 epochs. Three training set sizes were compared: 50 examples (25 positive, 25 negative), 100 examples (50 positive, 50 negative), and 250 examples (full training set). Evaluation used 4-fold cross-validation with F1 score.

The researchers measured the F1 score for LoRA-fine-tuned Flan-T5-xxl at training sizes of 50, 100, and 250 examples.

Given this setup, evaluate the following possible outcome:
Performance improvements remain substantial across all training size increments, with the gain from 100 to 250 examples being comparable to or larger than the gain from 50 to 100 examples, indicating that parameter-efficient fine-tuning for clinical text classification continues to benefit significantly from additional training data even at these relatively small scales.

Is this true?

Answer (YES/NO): YES